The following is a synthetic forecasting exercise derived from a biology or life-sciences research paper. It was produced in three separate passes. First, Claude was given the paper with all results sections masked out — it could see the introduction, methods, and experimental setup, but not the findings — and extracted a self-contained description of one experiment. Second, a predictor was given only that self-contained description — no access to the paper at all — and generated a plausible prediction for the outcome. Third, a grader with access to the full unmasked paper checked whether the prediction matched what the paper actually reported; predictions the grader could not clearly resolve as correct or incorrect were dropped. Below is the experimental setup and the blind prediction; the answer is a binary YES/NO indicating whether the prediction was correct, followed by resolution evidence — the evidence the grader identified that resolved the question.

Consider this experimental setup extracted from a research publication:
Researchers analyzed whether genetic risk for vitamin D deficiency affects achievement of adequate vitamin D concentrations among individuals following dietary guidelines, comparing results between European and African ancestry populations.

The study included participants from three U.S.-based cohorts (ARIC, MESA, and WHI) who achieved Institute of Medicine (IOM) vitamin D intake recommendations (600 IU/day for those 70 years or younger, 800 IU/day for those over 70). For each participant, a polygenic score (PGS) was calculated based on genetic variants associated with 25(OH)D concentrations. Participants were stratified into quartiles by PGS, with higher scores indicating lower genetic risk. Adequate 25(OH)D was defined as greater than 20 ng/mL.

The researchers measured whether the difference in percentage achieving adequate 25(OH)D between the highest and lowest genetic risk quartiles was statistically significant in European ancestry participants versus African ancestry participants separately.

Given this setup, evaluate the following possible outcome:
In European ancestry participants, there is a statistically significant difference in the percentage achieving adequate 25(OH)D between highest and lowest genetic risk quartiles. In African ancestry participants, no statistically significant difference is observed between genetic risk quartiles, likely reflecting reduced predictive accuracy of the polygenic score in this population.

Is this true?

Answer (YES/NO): YES